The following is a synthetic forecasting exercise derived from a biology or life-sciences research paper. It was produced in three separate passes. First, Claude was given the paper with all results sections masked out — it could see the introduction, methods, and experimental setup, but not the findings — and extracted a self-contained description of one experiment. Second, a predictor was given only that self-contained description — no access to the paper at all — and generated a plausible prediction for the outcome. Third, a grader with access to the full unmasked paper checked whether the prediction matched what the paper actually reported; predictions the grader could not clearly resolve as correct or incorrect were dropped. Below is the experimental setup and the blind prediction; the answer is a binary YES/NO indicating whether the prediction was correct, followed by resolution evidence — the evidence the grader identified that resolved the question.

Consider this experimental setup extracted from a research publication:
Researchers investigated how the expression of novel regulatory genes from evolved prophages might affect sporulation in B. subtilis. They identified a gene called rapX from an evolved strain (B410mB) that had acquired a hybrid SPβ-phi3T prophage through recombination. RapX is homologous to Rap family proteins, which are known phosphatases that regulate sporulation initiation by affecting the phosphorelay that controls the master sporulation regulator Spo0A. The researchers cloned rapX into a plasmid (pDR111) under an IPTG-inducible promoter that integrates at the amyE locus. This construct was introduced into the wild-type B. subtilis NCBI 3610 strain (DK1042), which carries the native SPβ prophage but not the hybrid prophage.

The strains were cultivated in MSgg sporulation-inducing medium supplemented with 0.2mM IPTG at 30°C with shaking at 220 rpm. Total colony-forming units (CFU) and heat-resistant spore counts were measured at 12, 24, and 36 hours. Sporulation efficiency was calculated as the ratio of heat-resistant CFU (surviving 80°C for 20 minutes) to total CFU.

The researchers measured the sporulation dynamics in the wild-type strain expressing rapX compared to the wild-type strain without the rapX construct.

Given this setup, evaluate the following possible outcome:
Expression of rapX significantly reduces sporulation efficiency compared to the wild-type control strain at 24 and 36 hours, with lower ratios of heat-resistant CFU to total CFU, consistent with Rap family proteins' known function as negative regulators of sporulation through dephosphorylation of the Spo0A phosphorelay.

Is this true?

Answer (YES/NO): NO